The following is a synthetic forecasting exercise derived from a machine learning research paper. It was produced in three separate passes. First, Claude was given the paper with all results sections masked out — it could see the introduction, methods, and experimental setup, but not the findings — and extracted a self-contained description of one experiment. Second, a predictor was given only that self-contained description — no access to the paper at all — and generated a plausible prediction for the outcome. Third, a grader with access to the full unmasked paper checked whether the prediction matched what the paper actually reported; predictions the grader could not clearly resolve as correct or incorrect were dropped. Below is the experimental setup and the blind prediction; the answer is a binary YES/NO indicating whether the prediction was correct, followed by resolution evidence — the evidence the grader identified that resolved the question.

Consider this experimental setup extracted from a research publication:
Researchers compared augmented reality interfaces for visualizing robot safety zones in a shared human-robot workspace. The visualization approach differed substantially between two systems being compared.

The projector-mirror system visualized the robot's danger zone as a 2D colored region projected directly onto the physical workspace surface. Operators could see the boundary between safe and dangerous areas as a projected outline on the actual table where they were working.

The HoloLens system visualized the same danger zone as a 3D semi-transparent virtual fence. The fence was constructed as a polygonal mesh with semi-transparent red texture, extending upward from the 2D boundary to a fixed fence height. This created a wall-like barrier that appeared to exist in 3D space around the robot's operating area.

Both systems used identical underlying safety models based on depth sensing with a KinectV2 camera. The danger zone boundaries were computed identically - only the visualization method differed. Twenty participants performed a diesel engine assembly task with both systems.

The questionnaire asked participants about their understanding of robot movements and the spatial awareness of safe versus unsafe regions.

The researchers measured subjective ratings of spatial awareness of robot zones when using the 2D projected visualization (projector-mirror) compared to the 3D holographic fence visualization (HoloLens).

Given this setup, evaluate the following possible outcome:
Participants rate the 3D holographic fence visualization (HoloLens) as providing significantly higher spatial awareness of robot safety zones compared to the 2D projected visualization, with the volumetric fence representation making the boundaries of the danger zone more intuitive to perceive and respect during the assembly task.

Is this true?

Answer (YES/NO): NO